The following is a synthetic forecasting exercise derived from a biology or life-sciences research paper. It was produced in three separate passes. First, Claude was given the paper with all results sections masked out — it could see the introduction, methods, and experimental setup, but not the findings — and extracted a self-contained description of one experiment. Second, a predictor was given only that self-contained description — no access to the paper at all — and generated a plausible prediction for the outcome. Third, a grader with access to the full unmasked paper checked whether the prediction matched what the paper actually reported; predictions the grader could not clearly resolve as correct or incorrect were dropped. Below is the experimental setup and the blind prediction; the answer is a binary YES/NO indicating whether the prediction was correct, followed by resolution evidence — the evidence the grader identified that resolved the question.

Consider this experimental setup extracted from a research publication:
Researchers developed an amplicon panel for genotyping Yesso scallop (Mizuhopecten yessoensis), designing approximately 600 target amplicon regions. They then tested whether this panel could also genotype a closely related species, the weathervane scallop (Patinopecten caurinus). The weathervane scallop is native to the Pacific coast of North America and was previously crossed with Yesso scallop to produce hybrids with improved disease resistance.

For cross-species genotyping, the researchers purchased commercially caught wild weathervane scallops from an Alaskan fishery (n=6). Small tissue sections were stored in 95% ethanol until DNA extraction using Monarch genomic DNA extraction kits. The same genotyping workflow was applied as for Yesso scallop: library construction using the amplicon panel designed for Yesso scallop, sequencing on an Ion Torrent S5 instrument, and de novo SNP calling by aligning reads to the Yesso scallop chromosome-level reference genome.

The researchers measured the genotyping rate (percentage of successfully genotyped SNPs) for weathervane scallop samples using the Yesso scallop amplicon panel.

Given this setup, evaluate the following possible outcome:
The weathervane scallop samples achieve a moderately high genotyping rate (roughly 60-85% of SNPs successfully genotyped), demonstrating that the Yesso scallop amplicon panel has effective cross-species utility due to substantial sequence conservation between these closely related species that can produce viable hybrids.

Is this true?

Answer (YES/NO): NO